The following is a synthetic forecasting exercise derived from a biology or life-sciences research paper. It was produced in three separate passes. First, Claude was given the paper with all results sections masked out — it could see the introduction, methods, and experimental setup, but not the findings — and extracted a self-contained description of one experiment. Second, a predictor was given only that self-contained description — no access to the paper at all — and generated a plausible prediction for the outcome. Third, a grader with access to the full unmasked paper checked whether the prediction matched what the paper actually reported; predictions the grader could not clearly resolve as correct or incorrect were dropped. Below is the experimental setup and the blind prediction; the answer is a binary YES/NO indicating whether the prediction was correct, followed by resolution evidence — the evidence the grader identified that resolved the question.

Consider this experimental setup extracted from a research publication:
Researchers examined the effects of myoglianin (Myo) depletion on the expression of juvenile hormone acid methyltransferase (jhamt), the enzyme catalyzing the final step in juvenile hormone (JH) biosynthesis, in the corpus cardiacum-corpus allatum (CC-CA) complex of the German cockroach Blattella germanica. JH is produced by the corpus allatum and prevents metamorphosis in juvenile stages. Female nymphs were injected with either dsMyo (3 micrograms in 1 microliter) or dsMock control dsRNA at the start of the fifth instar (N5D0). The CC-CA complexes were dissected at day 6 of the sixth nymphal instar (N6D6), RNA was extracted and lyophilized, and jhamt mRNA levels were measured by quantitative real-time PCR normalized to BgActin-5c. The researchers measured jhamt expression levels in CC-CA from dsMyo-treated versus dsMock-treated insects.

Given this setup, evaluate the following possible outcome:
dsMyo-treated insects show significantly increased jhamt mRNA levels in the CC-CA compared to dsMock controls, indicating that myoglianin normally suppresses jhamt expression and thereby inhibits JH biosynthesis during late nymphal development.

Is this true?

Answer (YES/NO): YES